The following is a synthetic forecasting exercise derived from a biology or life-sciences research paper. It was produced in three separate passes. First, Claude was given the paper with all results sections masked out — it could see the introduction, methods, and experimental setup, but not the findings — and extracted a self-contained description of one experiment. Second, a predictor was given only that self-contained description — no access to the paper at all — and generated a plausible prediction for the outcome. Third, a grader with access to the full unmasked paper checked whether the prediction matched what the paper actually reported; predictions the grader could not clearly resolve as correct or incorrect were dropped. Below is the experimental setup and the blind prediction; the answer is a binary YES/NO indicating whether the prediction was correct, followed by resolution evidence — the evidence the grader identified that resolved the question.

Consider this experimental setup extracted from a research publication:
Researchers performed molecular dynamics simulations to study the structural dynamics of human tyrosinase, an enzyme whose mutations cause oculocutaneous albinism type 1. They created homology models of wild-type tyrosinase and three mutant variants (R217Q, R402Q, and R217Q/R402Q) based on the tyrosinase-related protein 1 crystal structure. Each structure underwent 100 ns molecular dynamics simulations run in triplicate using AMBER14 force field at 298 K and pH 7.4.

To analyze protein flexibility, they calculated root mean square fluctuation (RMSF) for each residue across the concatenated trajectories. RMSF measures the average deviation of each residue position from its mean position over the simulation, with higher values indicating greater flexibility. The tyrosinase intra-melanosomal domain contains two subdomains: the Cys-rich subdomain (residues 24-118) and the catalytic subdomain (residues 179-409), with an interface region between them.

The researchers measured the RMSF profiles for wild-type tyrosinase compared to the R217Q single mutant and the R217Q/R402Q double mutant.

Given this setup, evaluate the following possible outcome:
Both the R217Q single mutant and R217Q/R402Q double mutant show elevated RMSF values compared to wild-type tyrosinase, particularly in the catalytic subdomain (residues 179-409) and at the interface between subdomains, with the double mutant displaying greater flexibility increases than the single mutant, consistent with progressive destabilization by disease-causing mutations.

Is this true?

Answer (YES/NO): NO